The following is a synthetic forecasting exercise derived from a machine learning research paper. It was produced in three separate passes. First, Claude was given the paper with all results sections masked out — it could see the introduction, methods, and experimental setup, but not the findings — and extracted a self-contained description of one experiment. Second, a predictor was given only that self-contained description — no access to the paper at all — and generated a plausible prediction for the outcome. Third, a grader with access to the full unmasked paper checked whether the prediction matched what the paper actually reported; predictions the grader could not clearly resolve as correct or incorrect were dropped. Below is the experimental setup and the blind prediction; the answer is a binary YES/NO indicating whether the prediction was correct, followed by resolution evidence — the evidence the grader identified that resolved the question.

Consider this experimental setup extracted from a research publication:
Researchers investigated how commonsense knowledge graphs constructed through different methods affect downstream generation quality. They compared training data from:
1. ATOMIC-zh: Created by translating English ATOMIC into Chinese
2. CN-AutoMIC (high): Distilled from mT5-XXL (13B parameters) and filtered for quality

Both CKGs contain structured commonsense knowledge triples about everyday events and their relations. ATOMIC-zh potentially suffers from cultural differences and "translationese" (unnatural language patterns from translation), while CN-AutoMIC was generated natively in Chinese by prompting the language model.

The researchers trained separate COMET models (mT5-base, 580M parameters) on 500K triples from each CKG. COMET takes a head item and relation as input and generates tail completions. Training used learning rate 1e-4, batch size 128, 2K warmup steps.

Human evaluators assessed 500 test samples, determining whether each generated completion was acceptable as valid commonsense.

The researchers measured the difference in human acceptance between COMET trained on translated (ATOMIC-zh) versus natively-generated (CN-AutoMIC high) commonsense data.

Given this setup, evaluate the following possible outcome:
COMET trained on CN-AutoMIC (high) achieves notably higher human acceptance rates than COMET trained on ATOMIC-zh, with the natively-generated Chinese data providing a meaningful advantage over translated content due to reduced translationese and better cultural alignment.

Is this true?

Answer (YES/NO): YES